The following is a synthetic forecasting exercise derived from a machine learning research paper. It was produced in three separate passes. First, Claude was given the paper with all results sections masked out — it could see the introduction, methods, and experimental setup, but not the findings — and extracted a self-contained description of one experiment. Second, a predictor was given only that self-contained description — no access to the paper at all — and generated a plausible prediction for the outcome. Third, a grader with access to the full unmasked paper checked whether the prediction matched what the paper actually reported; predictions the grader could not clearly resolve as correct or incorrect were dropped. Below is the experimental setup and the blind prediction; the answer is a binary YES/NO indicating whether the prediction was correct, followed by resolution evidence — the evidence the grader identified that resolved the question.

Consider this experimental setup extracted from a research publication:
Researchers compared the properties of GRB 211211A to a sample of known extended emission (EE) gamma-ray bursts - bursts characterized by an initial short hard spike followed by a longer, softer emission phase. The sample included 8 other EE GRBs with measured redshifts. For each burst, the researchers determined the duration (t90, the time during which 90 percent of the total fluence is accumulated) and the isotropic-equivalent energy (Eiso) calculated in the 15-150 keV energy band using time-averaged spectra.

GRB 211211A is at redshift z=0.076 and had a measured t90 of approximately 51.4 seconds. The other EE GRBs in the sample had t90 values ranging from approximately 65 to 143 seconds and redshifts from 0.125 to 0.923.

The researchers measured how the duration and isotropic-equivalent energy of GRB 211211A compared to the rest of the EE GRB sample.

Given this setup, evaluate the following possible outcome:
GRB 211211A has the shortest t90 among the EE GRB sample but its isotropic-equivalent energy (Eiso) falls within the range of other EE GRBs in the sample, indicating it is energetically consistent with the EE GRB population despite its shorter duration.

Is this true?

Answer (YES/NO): NO